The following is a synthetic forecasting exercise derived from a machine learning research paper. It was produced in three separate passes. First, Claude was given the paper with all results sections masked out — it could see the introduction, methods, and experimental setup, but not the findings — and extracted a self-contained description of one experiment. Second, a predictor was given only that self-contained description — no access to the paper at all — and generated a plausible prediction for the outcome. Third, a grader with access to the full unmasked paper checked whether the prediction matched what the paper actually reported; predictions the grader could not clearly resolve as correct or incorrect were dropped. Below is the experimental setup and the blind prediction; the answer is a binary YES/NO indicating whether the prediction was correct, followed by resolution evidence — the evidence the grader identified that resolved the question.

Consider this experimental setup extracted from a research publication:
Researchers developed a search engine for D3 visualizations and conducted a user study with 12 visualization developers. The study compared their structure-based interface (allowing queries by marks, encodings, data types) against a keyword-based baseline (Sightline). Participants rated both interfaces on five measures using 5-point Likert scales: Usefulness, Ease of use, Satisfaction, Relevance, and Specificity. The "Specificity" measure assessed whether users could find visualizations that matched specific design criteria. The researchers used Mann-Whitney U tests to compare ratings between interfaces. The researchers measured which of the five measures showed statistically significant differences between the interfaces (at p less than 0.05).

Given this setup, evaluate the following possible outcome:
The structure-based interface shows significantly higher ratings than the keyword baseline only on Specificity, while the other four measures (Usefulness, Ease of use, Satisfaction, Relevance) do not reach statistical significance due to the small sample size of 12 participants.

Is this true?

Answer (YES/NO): NO